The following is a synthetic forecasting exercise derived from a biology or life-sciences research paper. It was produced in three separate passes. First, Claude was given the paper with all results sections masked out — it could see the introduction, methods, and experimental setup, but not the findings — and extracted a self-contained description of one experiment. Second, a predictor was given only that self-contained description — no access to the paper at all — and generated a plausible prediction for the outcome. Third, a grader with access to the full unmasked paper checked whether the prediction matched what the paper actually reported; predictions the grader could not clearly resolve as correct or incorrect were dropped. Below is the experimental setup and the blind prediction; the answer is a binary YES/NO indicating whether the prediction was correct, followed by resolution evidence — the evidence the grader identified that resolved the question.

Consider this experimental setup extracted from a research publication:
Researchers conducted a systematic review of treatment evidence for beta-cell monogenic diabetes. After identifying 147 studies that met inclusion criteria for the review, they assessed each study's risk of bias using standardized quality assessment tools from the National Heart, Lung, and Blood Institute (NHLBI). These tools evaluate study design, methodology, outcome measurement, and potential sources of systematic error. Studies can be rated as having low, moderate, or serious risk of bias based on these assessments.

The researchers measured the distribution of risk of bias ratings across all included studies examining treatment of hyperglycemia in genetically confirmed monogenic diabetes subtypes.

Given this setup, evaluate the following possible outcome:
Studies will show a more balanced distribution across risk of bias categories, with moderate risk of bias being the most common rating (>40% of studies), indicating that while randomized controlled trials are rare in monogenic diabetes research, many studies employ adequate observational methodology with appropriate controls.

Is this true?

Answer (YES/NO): NO